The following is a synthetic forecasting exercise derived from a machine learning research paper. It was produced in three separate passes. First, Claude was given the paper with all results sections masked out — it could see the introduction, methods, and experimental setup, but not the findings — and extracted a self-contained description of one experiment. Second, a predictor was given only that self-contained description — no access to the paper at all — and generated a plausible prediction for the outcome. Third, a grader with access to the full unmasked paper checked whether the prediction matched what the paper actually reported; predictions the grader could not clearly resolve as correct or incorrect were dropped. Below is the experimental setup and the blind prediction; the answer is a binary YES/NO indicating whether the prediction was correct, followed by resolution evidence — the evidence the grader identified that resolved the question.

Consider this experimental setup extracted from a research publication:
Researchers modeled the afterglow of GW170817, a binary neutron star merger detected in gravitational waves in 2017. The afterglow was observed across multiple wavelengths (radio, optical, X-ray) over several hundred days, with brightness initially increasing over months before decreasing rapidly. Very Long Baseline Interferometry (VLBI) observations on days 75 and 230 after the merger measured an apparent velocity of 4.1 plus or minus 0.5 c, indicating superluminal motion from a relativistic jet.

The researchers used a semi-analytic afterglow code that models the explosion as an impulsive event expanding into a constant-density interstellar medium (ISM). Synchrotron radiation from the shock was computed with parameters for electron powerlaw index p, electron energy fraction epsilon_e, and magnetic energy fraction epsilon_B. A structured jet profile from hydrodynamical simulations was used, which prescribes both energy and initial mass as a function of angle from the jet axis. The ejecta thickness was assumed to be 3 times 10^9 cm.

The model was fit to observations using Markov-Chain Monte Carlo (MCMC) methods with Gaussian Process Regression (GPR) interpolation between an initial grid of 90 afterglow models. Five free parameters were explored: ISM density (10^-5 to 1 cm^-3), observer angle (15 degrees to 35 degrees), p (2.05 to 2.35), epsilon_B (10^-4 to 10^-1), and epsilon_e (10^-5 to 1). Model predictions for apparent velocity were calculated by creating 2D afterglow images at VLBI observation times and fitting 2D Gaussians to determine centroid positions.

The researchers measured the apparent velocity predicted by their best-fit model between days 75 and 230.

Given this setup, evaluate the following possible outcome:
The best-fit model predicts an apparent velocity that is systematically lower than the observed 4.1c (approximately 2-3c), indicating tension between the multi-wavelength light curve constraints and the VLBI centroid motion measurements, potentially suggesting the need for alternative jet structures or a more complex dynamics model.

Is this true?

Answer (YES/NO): NO